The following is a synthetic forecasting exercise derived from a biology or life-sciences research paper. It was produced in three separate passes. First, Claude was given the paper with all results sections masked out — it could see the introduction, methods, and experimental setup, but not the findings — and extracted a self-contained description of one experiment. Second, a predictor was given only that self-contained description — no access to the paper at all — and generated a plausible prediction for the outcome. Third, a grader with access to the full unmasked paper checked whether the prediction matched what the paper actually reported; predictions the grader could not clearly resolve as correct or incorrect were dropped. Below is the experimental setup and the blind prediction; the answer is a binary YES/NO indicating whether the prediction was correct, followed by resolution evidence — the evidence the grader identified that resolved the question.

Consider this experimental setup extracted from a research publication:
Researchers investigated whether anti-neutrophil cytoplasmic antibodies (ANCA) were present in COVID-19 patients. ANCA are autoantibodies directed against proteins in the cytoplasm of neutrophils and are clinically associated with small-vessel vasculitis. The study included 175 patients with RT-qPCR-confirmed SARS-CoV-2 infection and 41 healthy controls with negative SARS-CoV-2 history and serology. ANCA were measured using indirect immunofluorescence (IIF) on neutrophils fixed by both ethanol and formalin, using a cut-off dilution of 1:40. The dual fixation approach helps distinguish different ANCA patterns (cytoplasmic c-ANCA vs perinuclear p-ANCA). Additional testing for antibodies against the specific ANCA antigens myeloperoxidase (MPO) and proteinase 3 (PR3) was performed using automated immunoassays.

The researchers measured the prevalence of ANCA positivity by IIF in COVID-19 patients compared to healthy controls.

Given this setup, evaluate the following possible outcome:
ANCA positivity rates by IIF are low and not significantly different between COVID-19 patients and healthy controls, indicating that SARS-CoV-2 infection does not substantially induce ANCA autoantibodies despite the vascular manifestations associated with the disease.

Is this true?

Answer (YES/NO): NO